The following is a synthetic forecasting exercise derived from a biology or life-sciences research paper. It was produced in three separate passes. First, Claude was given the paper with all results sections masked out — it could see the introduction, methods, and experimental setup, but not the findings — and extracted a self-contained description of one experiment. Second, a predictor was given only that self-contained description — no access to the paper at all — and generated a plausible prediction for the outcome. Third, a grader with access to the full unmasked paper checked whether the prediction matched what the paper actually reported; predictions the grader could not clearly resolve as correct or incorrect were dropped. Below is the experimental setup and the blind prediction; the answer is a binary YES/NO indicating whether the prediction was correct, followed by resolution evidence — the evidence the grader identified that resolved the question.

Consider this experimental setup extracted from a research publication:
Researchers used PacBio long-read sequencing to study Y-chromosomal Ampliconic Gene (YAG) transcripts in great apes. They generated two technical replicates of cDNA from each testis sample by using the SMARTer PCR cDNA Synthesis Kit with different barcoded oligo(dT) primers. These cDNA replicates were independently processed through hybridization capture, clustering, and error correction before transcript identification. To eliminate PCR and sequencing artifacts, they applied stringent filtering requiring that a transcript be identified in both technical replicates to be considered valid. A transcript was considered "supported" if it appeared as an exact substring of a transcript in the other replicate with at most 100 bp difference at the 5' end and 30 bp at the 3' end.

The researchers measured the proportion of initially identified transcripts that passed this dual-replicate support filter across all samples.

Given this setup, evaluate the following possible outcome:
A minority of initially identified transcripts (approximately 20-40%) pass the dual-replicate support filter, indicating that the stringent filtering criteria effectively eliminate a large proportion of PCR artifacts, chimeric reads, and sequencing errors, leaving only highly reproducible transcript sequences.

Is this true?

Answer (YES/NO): NO